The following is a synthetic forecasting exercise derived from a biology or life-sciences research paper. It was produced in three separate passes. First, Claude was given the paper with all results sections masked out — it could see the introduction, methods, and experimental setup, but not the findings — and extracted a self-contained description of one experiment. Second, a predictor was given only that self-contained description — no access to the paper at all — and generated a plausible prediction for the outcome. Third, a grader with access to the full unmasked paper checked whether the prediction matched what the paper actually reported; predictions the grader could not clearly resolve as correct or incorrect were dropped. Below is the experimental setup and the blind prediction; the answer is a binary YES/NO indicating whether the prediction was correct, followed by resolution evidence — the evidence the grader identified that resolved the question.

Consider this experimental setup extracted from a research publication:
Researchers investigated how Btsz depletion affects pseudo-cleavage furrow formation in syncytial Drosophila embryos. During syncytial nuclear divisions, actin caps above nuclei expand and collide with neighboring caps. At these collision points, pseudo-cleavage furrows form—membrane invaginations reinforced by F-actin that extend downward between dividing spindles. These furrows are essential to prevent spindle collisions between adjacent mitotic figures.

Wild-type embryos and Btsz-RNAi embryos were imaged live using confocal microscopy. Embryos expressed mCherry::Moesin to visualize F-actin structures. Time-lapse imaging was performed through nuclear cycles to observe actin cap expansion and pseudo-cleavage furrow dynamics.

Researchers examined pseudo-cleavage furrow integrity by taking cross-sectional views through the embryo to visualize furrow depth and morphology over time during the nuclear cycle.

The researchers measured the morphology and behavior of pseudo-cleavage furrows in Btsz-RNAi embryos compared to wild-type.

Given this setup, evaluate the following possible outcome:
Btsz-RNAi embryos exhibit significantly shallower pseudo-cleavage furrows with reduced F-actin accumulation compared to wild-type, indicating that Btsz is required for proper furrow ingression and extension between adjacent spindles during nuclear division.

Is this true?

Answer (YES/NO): NO